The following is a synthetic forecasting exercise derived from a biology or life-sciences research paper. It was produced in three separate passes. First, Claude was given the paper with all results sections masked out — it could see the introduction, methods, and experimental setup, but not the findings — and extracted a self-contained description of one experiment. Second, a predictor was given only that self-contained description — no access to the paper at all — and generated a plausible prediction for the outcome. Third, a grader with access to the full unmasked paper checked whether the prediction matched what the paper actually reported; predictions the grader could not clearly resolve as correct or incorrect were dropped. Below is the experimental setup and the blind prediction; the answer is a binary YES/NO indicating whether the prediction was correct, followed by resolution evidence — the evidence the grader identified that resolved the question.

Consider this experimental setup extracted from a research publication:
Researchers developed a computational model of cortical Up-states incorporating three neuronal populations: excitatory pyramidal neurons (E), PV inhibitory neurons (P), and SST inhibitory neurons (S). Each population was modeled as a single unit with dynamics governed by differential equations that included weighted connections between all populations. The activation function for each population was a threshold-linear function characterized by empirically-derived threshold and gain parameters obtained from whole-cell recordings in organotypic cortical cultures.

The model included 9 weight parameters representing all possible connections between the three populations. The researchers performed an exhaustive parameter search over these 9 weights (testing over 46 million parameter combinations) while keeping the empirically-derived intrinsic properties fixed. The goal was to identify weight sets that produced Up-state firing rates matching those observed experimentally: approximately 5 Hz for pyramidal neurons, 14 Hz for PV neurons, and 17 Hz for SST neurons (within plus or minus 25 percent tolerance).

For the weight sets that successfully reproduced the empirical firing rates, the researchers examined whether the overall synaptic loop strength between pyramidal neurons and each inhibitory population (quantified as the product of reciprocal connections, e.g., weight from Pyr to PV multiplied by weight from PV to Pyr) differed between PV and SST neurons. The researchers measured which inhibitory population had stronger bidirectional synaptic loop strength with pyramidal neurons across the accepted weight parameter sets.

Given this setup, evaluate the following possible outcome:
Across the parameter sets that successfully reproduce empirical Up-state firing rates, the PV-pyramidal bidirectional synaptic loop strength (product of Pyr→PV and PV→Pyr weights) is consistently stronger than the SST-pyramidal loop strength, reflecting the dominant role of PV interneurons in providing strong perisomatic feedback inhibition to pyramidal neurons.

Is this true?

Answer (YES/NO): NO